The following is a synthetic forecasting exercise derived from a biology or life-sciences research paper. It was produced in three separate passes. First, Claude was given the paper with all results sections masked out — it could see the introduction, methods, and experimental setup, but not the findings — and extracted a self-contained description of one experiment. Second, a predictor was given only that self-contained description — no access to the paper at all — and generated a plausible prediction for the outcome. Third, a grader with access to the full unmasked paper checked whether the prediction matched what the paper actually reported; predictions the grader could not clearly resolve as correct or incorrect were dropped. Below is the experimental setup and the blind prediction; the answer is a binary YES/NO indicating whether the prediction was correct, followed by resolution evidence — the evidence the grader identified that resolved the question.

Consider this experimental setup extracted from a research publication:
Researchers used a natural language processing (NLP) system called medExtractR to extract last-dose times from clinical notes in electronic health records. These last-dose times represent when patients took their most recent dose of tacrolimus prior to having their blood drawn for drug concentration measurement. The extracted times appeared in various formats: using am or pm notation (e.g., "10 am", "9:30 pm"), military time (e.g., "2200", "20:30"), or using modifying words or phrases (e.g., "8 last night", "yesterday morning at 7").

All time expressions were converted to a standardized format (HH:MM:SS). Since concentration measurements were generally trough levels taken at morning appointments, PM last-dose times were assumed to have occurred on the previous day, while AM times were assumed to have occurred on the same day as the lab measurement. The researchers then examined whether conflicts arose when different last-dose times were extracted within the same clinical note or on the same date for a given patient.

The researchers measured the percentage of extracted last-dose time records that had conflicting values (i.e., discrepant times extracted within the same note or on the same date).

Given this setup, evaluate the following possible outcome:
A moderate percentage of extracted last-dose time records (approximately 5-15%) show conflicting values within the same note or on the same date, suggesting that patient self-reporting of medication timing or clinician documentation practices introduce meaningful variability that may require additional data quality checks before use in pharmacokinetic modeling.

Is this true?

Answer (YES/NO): NO